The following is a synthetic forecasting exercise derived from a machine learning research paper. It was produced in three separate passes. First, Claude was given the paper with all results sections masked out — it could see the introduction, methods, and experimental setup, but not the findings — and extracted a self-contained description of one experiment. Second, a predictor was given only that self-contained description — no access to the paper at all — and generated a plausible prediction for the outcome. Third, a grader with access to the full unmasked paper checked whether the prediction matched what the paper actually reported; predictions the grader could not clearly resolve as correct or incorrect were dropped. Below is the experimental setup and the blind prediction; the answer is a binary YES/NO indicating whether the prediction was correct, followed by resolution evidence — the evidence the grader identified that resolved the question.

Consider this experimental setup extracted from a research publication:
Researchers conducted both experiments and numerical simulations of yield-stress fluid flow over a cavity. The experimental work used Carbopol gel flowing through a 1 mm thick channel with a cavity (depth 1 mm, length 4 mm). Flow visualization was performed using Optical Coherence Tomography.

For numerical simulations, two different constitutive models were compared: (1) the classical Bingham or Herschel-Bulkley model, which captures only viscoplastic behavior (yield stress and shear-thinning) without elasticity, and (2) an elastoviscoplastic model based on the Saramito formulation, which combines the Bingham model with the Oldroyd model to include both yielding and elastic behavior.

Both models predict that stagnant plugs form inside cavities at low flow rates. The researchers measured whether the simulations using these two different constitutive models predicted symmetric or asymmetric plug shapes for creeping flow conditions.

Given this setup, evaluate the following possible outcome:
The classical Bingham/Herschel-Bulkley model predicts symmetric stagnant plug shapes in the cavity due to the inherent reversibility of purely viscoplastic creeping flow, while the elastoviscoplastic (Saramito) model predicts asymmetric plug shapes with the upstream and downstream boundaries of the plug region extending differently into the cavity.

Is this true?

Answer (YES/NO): YES